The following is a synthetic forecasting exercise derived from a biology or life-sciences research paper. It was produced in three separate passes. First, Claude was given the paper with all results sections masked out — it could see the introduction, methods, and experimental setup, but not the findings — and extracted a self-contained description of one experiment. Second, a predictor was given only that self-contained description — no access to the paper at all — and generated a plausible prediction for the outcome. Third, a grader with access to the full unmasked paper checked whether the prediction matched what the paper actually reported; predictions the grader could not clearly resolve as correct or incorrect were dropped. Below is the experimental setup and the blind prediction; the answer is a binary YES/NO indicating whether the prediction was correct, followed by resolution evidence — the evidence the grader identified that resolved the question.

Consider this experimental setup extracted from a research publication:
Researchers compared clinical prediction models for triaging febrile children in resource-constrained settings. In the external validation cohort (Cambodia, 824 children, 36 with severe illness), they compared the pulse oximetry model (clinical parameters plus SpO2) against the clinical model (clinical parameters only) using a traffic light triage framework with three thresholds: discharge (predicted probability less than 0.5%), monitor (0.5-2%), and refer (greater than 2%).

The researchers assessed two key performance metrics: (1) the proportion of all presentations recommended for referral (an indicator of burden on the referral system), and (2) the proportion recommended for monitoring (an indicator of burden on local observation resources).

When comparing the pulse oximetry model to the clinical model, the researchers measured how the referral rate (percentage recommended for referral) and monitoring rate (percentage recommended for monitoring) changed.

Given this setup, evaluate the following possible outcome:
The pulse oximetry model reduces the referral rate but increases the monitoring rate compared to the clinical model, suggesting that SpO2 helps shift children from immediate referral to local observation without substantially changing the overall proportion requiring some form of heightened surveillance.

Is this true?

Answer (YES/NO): NO